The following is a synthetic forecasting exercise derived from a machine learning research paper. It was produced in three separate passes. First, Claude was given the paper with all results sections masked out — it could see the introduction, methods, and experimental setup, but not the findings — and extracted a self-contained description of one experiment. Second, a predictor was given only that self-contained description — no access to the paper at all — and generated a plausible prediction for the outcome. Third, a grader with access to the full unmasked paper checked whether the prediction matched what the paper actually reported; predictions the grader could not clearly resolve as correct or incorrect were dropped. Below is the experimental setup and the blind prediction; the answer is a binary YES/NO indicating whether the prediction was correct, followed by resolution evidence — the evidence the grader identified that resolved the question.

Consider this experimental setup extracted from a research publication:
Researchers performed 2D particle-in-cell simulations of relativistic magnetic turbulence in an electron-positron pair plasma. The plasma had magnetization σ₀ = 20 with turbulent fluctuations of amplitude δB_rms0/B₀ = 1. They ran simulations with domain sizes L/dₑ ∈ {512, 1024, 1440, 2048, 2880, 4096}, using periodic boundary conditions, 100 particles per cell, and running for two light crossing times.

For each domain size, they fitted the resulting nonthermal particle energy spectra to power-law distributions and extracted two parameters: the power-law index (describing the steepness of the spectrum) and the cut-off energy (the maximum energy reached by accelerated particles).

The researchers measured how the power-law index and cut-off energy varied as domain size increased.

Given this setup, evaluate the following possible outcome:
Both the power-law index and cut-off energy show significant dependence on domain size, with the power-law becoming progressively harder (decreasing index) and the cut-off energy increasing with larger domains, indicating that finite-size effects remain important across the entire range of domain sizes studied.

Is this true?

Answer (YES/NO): NO